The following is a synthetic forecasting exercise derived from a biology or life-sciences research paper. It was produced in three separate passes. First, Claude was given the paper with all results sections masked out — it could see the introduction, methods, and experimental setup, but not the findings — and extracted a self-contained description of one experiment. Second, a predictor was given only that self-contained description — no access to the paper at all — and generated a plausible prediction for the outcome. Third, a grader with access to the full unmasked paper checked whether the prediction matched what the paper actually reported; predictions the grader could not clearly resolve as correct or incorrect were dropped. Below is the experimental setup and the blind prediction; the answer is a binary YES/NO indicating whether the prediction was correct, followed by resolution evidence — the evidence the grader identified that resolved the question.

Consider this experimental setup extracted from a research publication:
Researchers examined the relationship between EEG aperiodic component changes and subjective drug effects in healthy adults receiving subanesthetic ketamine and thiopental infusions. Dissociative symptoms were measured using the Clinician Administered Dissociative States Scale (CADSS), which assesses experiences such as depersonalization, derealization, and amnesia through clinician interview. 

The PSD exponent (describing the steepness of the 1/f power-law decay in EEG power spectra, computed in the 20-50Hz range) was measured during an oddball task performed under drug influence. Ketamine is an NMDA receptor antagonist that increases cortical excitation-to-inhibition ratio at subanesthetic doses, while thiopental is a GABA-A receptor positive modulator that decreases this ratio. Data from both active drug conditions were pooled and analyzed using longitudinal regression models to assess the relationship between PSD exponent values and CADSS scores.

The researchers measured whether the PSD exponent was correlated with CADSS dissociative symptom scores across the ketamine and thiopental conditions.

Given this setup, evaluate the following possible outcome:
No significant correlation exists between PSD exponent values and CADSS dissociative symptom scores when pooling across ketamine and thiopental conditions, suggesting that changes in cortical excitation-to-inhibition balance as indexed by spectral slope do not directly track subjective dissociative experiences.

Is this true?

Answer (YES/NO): NO